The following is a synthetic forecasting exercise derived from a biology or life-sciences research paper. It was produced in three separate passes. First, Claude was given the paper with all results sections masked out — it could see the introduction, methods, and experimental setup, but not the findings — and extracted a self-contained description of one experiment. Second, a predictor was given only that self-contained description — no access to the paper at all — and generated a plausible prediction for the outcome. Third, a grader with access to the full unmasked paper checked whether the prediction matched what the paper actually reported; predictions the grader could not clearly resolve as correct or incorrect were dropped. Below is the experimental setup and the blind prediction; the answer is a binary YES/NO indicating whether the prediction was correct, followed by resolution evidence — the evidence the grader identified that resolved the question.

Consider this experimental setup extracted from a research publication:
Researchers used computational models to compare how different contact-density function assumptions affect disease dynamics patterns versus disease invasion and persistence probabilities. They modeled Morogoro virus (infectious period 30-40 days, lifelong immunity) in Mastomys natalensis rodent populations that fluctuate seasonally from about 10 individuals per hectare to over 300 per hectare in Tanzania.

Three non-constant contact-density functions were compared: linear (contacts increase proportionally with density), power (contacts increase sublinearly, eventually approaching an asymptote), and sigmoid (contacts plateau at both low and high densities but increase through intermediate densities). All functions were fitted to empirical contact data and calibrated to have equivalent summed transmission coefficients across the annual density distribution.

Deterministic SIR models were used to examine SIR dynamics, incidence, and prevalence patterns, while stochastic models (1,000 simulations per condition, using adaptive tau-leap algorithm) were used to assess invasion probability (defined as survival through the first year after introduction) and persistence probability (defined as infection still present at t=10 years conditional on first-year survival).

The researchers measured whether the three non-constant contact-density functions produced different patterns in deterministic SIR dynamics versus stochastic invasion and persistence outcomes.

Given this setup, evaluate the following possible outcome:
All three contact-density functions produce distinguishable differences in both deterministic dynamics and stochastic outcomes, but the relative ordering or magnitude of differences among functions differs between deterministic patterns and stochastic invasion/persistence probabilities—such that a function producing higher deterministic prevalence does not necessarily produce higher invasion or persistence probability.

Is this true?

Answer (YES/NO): NO